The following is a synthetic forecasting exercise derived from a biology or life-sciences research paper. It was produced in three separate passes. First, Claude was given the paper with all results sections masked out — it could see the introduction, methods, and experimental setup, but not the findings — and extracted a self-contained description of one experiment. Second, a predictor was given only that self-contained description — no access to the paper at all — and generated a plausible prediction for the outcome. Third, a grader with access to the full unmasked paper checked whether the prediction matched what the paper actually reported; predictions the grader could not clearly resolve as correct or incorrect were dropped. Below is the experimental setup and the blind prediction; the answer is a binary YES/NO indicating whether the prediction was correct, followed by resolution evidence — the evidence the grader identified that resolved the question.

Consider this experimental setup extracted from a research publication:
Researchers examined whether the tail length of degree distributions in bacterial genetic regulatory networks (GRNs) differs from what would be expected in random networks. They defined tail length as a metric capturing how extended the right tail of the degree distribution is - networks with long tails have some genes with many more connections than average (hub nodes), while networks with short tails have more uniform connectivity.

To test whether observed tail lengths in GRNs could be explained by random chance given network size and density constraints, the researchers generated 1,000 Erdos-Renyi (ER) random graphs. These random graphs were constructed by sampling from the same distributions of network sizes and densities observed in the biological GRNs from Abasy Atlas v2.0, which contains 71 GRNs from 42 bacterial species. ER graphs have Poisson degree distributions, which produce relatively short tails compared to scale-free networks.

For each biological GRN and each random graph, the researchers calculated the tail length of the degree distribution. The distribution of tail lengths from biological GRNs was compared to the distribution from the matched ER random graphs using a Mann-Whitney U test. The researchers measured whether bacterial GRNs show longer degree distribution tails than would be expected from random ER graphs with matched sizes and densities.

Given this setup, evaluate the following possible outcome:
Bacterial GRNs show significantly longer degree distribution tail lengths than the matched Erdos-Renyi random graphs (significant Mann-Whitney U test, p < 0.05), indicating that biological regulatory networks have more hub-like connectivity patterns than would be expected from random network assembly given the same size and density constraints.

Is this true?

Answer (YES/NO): YES